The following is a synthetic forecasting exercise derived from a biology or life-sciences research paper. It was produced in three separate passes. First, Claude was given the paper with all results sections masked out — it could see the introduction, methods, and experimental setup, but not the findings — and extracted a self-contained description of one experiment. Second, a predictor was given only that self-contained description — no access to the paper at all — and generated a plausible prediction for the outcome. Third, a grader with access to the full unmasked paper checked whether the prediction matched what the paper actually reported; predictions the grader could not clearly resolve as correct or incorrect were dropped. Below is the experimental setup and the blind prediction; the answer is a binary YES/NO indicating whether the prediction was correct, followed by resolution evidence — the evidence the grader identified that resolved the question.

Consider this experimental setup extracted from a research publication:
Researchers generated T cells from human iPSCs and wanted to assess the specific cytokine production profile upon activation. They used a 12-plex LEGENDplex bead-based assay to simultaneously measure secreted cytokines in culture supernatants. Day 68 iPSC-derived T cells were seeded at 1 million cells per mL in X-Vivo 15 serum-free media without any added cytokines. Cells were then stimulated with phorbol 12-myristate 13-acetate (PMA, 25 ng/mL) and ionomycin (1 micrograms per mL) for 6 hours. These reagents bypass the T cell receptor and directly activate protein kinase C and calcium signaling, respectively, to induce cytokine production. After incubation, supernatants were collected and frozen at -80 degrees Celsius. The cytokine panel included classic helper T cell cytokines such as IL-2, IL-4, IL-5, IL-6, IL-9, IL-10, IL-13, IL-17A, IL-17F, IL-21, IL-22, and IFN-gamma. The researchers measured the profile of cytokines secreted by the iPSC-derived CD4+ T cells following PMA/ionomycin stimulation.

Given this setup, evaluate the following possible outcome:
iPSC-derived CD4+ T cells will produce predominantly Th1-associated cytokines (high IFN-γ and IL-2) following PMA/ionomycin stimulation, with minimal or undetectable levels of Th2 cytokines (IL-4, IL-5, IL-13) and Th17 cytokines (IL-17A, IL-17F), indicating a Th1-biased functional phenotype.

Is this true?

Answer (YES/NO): NO